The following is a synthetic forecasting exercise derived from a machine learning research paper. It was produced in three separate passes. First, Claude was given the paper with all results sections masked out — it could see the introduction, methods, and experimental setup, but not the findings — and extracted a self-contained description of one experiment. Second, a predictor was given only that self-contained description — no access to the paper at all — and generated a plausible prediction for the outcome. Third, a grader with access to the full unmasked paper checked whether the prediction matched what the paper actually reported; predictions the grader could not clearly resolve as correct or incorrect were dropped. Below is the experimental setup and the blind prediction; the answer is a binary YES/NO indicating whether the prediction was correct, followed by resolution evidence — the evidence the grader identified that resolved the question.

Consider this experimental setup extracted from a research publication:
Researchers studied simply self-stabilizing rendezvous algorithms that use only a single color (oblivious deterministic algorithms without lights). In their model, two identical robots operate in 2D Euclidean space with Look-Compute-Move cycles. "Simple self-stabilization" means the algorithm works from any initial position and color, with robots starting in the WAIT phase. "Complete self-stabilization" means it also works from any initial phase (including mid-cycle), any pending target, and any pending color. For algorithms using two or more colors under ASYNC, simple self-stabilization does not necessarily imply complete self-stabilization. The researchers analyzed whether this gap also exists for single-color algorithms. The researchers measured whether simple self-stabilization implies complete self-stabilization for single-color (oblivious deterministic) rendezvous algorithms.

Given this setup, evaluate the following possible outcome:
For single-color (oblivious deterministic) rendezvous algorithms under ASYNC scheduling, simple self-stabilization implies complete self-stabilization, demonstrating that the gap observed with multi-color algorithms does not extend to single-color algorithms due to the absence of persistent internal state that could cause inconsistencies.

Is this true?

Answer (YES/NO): YES